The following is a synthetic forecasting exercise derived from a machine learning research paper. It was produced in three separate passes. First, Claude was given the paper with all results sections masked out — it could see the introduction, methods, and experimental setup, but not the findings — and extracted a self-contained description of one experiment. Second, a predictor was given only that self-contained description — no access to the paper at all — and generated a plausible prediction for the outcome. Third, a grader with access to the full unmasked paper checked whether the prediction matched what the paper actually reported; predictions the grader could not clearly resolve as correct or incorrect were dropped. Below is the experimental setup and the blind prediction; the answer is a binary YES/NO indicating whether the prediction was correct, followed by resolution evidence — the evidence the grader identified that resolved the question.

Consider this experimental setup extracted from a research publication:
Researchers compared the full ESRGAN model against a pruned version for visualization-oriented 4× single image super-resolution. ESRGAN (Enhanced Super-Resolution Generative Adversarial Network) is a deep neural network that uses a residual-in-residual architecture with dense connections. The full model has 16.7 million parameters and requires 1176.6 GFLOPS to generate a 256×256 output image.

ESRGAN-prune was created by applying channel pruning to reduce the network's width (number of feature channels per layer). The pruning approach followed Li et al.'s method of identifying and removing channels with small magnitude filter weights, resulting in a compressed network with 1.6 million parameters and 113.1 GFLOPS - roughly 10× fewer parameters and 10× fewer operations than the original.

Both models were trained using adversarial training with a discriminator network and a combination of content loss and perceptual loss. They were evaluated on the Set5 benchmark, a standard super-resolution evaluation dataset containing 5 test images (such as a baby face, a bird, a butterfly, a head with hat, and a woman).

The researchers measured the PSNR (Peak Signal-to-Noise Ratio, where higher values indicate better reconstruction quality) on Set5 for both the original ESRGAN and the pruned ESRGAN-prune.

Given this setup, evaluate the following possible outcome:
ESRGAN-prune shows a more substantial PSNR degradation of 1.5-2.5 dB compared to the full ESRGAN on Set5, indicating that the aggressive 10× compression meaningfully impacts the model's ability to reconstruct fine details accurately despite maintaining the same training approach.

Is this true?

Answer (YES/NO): YES